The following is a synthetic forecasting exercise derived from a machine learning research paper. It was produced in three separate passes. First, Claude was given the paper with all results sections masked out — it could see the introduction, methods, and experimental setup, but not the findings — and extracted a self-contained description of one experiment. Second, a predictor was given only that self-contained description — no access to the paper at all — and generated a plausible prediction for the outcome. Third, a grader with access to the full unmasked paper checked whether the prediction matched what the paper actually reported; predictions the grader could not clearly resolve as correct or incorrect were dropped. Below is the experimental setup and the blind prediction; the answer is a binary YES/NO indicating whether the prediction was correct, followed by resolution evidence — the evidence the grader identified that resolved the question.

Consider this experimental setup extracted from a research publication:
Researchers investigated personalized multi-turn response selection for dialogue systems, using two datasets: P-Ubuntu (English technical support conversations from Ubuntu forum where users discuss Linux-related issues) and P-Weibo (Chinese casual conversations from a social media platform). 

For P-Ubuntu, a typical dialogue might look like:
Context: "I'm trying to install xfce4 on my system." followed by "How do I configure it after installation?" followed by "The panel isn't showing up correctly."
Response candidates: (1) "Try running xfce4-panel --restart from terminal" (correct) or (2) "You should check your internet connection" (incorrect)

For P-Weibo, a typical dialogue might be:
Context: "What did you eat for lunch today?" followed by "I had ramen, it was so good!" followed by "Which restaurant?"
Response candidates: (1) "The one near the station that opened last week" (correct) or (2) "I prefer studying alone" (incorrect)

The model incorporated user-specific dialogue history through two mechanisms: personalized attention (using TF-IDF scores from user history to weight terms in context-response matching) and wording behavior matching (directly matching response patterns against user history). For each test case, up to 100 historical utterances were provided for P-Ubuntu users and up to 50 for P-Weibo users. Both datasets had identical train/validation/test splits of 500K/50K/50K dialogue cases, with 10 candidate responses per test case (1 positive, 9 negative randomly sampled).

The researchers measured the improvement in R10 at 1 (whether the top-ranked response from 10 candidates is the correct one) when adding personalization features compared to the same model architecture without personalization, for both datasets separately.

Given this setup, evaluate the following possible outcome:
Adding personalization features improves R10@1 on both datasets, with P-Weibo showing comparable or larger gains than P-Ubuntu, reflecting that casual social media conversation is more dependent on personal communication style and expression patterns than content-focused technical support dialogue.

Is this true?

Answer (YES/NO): YES